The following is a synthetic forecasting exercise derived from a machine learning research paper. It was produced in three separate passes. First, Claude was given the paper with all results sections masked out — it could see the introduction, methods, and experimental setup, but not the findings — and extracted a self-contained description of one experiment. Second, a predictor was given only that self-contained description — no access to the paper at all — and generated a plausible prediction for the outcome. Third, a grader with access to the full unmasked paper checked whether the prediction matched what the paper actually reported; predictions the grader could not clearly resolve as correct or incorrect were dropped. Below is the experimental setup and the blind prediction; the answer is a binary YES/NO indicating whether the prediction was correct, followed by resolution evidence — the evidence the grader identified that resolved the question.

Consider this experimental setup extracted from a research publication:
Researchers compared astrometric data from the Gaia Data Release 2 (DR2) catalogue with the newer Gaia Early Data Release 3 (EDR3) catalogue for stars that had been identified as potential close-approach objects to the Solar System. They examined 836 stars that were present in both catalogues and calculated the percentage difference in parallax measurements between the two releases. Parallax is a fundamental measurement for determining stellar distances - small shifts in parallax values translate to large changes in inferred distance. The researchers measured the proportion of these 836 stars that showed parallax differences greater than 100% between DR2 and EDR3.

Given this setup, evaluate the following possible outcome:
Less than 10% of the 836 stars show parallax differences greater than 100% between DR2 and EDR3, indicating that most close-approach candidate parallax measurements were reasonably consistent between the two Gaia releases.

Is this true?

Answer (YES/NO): NO